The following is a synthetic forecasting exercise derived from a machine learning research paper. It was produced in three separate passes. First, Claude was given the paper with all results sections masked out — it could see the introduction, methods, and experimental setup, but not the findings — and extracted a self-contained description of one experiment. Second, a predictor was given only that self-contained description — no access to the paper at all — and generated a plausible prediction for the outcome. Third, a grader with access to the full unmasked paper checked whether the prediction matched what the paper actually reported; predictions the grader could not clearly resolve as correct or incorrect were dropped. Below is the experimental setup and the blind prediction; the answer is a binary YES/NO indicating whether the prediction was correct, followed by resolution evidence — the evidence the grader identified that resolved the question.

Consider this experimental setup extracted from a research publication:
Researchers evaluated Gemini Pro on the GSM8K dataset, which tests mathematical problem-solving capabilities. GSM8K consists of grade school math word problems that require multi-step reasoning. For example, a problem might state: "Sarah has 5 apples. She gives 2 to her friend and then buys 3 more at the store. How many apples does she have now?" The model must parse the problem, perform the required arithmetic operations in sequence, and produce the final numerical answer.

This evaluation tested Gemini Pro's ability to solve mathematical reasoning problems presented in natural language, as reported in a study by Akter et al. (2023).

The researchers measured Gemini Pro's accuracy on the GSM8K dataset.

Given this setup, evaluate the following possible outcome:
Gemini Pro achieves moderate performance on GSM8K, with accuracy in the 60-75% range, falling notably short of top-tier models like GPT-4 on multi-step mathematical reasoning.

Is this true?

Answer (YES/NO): YES